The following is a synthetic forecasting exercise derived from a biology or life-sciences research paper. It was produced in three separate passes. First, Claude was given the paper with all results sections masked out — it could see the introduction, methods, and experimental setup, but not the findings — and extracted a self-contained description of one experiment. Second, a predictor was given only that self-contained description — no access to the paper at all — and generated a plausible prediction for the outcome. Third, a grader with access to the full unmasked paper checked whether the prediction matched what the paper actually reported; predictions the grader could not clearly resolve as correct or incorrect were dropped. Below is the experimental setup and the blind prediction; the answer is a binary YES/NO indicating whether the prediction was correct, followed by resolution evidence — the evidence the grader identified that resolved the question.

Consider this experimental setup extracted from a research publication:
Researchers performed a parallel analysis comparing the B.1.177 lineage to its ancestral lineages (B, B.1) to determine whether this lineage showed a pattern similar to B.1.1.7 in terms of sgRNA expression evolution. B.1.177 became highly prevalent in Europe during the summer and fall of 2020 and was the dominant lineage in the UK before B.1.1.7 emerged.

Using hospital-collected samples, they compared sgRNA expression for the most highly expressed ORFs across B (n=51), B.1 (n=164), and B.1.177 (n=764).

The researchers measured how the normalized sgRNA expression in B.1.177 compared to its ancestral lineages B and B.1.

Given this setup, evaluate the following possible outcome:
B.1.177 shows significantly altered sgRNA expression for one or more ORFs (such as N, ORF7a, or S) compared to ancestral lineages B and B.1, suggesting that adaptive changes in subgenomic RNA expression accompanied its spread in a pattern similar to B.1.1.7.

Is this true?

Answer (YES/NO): YES